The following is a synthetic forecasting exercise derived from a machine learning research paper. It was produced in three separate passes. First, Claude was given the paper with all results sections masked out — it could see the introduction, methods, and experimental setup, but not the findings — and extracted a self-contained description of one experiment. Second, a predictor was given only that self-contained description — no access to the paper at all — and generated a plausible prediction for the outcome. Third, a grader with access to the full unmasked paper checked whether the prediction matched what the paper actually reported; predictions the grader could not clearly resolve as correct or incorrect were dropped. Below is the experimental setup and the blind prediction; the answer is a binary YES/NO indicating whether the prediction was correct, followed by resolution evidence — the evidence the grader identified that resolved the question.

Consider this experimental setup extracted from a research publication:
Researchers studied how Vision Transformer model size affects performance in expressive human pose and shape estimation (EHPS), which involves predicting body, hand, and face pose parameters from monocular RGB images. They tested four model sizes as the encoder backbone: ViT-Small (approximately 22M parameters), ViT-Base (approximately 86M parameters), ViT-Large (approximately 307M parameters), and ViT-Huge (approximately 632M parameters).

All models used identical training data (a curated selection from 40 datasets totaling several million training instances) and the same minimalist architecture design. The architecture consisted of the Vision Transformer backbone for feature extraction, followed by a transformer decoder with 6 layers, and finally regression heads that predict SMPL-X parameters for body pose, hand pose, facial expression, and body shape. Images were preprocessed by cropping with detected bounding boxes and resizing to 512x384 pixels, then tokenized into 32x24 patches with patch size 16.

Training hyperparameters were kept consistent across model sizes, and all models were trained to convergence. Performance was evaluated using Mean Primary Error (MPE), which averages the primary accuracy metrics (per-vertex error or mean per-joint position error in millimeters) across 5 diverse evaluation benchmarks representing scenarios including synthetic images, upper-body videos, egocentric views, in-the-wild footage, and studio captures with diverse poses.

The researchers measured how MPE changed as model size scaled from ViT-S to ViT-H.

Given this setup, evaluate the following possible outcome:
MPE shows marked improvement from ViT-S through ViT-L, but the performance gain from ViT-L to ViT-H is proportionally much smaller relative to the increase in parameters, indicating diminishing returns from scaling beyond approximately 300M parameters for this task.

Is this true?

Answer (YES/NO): YES